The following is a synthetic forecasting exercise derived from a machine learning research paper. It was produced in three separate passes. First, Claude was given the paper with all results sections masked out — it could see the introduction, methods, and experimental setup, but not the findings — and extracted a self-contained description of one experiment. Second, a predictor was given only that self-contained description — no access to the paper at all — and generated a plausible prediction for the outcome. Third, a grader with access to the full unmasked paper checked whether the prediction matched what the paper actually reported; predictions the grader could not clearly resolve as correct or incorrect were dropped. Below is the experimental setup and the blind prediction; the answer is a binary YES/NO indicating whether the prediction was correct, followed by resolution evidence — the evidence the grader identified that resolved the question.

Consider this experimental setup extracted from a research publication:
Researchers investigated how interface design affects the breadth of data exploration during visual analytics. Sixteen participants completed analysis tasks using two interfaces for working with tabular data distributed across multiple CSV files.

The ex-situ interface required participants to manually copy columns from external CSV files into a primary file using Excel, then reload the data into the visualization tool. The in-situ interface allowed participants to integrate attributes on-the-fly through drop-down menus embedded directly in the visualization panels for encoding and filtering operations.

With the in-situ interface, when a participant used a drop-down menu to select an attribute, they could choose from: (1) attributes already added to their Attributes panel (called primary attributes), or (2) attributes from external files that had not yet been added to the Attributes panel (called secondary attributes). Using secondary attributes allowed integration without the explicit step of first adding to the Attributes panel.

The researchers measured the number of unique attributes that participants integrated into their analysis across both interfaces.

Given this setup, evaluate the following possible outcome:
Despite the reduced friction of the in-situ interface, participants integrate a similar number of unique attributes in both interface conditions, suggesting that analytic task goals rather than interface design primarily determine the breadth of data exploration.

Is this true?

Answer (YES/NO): YES